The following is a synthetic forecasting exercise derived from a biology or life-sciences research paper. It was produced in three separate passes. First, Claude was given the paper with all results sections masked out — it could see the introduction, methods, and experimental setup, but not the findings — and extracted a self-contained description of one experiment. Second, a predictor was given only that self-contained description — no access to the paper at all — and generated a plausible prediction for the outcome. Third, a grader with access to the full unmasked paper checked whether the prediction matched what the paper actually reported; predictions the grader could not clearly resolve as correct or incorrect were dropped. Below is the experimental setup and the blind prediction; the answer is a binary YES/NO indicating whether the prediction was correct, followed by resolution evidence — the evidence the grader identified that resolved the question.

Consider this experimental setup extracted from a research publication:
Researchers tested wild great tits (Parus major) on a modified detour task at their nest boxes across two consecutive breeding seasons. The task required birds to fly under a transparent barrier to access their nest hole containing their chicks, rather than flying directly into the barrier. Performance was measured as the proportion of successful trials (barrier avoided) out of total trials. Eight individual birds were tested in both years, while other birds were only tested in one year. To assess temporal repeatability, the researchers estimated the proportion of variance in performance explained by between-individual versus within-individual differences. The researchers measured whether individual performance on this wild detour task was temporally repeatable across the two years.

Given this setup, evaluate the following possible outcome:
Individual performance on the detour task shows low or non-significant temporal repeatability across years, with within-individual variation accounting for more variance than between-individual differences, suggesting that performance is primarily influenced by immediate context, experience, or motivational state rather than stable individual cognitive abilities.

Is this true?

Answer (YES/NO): NO